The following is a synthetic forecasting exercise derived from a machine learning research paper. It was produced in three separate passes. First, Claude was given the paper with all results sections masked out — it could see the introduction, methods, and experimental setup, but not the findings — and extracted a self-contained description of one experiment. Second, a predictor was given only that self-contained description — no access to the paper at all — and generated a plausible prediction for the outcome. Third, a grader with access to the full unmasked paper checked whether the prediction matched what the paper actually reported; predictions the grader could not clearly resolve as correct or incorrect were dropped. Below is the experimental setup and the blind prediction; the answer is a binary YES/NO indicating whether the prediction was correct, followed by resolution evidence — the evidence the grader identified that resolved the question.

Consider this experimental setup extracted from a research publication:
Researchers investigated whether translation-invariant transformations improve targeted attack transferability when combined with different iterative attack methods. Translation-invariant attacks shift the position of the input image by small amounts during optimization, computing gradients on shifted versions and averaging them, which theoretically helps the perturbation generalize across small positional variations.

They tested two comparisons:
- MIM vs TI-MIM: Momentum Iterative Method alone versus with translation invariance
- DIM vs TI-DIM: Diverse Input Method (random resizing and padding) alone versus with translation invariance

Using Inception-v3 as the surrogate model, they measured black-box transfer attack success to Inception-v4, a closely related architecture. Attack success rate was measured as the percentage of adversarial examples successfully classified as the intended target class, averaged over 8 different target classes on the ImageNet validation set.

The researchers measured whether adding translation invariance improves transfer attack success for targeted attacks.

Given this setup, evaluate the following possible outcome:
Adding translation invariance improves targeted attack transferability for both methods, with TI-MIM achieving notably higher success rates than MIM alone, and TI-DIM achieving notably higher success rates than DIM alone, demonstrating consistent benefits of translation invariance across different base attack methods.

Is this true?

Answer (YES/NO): NO